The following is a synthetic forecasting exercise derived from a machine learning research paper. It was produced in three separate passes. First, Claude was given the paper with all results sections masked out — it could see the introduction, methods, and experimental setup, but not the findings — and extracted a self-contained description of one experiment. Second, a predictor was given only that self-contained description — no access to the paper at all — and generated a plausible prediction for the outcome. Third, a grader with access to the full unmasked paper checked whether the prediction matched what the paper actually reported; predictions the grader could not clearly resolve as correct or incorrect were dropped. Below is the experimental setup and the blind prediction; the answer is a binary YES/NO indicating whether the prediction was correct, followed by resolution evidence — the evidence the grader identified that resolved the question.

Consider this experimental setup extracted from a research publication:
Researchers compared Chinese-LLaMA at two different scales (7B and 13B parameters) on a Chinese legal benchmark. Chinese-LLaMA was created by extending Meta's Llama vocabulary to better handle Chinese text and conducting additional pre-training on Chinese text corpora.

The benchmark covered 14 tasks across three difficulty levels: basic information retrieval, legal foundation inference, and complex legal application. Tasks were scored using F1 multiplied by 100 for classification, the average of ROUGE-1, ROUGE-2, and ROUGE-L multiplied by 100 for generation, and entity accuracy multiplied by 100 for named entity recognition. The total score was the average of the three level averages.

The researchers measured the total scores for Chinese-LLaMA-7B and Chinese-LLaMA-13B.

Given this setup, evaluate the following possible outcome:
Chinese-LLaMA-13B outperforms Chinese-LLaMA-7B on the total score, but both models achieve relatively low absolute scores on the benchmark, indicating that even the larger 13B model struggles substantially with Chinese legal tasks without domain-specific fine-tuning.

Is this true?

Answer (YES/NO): YES